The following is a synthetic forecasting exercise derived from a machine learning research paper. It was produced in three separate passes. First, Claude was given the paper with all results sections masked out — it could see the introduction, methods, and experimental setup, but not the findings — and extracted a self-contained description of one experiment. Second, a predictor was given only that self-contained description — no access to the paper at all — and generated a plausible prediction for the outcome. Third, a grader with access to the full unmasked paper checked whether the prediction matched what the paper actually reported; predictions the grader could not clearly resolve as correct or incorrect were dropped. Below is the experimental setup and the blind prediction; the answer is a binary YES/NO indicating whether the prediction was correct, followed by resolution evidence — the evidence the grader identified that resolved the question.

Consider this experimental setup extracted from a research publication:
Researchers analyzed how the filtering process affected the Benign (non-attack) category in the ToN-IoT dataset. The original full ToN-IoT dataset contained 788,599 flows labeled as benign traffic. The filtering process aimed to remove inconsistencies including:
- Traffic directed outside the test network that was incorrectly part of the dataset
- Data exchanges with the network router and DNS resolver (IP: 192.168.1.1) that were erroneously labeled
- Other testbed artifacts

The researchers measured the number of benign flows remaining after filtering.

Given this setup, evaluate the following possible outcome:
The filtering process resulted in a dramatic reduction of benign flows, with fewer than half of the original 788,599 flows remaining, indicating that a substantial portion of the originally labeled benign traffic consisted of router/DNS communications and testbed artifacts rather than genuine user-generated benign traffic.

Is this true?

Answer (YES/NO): NO